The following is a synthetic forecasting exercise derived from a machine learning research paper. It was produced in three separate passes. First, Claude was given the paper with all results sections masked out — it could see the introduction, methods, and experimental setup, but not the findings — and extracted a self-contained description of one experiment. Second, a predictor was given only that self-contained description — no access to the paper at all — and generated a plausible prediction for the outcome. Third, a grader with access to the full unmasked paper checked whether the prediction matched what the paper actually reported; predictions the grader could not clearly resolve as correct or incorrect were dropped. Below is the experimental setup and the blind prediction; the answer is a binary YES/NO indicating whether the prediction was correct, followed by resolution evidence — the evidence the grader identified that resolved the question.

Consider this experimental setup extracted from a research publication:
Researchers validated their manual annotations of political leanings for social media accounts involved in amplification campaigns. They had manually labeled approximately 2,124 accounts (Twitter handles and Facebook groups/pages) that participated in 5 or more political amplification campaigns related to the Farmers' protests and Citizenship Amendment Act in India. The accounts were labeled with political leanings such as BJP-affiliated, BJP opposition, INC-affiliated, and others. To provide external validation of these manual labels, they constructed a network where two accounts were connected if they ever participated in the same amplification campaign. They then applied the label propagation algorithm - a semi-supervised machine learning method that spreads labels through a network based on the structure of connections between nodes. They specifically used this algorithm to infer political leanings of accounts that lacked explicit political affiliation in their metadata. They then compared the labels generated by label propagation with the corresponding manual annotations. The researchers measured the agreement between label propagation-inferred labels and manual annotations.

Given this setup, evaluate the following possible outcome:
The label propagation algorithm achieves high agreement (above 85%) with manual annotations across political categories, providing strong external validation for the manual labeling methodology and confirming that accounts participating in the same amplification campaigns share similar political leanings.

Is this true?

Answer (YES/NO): NO